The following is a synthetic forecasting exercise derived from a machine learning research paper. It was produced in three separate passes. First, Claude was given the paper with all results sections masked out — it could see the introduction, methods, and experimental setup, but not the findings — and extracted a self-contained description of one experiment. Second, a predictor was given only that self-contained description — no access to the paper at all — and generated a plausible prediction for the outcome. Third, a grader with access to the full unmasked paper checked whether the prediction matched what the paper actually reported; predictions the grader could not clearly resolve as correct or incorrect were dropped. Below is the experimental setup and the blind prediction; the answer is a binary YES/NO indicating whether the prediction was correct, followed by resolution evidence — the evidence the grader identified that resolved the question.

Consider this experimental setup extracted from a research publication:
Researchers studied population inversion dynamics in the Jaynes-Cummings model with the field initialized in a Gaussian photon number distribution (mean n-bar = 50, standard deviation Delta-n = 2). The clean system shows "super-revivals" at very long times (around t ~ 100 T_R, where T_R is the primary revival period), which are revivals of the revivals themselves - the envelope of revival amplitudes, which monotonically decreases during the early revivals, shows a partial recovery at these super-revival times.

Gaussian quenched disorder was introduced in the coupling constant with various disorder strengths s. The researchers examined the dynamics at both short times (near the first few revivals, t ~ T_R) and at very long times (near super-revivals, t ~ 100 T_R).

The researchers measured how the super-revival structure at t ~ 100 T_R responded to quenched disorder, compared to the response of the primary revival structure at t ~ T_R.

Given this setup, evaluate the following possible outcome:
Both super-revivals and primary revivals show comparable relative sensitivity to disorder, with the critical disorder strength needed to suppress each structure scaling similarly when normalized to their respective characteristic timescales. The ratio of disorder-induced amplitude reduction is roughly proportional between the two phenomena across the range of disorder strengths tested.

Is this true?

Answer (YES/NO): NO